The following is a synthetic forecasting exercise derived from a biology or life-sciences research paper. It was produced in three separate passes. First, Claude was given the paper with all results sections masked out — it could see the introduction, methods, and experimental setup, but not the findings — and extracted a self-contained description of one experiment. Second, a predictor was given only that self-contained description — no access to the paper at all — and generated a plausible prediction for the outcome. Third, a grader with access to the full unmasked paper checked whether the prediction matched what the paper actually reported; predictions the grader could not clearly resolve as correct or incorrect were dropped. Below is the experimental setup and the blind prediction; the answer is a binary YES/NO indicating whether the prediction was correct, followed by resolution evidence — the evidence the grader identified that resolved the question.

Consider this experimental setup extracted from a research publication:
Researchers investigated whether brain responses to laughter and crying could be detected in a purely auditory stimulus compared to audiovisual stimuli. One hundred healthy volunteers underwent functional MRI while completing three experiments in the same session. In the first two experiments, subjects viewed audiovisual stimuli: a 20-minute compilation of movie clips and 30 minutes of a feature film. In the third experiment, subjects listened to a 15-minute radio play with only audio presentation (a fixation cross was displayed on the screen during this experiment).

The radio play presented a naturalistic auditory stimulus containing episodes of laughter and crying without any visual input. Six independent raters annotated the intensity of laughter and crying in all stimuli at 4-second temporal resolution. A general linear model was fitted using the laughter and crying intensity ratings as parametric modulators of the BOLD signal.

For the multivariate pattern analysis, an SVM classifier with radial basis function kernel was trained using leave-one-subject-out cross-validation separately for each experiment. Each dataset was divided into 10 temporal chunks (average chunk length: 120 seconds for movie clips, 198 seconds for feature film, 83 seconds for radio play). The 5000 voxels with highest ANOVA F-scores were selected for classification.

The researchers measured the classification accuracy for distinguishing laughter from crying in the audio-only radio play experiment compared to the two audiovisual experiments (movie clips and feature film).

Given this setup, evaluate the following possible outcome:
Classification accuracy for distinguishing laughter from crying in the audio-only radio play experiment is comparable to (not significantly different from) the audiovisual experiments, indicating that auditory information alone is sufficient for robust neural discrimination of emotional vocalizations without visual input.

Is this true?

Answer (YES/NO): NO